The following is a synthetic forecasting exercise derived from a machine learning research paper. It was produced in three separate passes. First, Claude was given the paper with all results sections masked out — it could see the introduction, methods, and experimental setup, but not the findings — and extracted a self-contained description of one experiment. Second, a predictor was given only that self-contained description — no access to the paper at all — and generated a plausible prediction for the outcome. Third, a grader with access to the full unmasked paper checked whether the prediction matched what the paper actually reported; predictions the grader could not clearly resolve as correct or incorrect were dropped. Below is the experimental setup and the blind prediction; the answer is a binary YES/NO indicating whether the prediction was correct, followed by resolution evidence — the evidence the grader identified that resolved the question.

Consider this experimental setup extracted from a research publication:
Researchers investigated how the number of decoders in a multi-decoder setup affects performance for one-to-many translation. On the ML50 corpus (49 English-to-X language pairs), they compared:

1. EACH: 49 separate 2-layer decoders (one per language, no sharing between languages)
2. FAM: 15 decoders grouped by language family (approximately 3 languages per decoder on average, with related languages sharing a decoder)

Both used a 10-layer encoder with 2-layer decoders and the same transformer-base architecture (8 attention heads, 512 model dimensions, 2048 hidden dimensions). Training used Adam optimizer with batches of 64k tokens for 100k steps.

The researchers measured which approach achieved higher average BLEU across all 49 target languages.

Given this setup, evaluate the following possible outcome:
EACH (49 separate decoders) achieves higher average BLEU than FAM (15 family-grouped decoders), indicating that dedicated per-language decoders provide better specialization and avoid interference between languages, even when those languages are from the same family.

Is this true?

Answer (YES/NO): NO